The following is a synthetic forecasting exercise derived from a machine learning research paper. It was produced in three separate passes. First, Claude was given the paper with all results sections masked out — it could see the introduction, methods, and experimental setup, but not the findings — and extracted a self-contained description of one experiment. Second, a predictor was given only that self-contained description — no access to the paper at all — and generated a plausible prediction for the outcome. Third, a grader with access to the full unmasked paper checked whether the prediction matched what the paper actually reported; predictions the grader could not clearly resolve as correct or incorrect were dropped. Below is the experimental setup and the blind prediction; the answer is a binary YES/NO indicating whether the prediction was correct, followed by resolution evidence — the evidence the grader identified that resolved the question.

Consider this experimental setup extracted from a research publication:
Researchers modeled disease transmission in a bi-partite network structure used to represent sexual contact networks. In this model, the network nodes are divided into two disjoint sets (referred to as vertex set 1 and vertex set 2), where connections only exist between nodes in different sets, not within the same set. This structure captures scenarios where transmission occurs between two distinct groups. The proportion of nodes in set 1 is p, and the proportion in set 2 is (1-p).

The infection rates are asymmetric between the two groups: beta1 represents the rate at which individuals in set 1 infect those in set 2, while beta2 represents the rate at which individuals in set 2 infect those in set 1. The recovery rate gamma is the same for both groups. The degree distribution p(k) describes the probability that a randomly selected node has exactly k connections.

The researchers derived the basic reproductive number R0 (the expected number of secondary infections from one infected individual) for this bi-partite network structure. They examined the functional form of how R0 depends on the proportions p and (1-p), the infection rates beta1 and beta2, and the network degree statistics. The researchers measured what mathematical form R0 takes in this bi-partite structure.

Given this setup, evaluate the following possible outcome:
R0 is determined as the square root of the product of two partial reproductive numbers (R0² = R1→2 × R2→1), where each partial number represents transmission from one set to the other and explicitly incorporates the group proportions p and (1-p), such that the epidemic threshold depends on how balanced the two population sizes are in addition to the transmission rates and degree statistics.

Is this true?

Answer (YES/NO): NO